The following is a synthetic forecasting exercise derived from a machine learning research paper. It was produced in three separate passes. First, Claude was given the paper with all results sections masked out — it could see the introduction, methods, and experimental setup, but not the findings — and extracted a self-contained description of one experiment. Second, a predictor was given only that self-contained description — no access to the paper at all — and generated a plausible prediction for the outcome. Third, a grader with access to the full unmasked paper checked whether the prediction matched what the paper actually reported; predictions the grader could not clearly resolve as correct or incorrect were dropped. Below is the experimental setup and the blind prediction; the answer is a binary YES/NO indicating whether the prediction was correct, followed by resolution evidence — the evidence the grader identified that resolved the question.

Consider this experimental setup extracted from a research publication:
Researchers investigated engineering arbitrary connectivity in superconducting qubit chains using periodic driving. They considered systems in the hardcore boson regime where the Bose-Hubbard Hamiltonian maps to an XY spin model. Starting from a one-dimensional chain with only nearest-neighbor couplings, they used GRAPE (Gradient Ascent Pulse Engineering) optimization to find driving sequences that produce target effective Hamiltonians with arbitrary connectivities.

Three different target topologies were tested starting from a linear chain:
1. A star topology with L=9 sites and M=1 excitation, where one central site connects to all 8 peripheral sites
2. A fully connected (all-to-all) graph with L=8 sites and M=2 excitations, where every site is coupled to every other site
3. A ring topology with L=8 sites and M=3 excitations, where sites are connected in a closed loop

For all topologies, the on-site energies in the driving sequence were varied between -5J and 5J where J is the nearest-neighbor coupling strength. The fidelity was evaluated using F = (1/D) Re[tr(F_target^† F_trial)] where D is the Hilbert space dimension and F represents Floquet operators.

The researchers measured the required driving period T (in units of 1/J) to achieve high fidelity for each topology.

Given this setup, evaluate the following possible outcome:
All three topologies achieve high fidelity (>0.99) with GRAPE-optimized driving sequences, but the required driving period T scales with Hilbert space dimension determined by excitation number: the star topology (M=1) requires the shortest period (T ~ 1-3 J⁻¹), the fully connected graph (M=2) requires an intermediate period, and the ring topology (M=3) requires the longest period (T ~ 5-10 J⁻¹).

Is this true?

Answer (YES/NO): NO